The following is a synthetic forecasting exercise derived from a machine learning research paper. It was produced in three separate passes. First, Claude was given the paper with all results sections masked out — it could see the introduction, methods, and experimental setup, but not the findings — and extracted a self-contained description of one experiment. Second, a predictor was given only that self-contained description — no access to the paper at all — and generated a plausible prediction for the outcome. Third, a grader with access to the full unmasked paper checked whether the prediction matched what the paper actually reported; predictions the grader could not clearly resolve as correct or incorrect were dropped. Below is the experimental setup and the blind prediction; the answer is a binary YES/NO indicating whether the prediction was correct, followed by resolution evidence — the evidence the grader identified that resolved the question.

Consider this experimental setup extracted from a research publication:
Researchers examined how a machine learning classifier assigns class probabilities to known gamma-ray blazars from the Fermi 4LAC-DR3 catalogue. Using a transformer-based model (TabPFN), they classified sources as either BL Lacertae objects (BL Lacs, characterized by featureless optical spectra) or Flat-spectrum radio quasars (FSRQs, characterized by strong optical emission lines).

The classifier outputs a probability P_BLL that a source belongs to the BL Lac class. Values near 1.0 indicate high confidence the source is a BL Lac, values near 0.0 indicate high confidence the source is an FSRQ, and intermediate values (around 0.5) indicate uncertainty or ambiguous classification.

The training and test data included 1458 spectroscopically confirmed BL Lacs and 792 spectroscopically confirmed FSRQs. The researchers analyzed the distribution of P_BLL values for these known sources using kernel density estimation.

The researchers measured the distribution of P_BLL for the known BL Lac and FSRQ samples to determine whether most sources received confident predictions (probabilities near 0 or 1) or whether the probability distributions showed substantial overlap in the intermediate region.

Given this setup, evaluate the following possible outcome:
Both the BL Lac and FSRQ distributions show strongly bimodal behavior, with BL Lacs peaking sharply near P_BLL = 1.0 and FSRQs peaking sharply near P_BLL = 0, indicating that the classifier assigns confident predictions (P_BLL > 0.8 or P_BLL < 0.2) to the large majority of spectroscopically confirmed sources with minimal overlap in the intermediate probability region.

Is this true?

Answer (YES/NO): YES